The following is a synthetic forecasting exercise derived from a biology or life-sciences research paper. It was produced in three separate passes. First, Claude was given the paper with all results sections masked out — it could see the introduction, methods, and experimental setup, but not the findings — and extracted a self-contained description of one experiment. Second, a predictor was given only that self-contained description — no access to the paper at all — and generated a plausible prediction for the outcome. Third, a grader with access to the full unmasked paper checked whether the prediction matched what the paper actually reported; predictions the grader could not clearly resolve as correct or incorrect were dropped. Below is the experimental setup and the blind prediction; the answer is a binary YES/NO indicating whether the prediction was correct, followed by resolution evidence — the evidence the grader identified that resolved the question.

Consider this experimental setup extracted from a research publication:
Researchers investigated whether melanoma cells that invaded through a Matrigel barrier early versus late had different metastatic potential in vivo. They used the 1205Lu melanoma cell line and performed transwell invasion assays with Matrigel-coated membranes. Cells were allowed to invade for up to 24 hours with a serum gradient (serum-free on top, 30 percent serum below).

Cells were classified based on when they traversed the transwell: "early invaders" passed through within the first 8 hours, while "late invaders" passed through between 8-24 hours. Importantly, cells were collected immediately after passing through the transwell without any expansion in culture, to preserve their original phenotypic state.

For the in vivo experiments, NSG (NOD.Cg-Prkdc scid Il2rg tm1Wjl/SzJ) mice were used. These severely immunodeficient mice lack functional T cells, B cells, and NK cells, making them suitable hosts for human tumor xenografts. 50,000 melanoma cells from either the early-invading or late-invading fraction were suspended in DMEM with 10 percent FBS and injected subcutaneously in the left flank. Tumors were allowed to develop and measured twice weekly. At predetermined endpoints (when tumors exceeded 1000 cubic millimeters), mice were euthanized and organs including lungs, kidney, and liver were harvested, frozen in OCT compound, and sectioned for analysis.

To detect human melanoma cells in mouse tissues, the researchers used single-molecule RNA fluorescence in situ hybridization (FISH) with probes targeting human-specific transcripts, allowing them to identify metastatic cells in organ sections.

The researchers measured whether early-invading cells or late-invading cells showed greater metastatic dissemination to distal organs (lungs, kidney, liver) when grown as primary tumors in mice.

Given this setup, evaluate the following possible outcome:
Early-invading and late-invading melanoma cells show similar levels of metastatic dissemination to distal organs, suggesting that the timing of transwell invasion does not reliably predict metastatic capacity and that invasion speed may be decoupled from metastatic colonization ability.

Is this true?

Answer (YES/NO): NO